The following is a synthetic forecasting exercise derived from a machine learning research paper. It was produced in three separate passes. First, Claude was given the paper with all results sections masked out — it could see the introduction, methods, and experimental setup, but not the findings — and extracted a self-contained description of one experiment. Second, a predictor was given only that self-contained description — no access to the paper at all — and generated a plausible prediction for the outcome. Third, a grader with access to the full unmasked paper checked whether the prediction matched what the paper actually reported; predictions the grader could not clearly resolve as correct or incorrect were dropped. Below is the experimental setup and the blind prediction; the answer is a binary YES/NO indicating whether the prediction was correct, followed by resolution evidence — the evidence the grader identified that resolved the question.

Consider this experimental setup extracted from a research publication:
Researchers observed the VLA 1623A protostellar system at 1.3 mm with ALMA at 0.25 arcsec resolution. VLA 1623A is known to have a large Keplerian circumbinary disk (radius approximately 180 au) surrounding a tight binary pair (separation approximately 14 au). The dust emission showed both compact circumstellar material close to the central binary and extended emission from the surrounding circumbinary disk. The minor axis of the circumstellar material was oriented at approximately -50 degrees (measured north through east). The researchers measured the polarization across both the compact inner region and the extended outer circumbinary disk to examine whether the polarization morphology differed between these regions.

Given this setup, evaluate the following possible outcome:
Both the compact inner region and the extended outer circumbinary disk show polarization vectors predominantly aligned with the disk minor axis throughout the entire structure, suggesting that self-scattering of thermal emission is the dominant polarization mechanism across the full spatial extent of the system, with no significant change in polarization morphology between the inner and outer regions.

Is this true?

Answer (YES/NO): NO